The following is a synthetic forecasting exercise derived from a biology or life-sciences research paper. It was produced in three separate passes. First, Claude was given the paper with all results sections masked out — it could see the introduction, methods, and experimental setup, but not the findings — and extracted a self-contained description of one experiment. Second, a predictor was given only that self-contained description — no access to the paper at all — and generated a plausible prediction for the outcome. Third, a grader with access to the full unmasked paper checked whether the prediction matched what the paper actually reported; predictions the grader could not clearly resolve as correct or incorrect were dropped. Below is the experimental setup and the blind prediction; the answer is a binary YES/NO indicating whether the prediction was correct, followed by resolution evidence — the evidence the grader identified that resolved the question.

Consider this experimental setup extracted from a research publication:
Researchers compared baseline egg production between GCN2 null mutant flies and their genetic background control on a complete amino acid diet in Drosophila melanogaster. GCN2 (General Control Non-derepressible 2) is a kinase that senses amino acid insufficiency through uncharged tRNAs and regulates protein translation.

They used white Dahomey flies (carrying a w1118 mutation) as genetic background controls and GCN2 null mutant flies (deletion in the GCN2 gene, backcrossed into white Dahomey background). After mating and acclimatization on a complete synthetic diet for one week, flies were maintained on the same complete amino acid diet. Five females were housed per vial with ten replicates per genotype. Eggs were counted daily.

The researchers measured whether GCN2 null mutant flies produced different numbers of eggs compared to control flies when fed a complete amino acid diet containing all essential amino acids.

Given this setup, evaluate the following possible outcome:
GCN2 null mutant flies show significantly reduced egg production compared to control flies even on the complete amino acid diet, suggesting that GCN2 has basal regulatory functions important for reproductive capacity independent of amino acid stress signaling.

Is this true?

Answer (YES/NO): YES